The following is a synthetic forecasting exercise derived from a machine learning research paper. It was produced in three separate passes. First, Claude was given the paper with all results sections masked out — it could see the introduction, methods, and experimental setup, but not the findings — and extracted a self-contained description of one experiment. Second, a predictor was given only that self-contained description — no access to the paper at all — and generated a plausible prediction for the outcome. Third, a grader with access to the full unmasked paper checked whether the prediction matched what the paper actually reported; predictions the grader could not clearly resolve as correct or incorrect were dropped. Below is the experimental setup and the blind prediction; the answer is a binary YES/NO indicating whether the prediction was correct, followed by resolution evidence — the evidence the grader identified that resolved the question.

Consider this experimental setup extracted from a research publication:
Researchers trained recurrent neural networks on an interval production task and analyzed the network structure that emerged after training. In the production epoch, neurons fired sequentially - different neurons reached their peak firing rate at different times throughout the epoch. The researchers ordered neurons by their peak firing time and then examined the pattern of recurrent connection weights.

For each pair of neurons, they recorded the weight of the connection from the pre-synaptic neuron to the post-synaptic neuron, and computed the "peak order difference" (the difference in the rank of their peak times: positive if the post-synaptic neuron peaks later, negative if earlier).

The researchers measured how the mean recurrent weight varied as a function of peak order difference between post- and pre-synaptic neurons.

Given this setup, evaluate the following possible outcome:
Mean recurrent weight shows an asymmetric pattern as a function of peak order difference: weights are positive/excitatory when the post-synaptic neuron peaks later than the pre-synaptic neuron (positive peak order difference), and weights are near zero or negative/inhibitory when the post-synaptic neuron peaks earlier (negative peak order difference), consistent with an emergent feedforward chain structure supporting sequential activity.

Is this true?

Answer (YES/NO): YES